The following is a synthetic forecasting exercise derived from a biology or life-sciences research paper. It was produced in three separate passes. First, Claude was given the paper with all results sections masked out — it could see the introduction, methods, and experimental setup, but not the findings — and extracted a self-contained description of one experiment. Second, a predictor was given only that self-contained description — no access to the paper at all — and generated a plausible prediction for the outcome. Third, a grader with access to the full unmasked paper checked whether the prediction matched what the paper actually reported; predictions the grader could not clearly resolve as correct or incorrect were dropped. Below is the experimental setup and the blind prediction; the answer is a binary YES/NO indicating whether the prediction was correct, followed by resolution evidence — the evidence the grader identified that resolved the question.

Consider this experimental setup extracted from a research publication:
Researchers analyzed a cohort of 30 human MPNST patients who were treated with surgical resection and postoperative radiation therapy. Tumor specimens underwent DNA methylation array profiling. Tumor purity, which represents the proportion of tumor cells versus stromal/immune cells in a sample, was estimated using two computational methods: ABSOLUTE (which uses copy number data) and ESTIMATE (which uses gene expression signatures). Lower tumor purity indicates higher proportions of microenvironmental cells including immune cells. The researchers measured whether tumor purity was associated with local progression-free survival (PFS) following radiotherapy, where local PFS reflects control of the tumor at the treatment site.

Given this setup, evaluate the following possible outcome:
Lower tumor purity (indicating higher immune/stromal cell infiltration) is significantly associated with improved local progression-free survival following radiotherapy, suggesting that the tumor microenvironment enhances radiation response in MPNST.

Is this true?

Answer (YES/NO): YES